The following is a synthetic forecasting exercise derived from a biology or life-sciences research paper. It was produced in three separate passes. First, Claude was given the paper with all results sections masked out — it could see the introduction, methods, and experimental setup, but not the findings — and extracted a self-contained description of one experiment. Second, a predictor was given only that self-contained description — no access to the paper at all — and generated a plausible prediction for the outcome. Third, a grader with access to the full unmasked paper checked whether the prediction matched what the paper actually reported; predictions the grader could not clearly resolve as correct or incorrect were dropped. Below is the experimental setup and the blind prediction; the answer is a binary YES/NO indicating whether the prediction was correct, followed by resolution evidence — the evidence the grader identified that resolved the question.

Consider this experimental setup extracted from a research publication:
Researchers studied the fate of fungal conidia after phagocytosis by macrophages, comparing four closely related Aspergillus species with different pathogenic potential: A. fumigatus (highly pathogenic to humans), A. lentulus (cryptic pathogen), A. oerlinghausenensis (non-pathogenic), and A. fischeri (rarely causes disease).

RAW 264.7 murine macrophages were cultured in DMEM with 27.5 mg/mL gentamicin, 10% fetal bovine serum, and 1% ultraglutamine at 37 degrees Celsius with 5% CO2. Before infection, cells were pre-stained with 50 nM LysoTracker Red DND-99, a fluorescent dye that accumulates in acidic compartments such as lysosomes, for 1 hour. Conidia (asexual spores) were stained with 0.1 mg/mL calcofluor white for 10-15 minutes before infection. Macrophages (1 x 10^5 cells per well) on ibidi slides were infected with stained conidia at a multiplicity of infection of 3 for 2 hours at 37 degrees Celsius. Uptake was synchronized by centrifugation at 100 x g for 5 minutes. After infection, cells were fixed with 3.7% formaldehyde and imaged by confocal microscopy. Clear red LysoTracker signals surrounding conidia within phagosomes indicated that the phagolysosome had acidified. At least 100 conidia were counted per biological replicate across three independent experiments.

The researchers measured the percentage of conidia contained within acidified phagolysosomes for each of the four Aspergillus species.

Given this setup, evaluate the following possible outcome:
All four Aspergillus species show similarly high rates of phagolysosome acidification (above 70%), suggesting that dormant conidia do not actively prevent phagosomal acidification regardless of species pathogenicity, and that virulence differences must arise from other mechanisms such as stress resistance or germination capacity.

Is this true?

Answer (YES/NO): NO